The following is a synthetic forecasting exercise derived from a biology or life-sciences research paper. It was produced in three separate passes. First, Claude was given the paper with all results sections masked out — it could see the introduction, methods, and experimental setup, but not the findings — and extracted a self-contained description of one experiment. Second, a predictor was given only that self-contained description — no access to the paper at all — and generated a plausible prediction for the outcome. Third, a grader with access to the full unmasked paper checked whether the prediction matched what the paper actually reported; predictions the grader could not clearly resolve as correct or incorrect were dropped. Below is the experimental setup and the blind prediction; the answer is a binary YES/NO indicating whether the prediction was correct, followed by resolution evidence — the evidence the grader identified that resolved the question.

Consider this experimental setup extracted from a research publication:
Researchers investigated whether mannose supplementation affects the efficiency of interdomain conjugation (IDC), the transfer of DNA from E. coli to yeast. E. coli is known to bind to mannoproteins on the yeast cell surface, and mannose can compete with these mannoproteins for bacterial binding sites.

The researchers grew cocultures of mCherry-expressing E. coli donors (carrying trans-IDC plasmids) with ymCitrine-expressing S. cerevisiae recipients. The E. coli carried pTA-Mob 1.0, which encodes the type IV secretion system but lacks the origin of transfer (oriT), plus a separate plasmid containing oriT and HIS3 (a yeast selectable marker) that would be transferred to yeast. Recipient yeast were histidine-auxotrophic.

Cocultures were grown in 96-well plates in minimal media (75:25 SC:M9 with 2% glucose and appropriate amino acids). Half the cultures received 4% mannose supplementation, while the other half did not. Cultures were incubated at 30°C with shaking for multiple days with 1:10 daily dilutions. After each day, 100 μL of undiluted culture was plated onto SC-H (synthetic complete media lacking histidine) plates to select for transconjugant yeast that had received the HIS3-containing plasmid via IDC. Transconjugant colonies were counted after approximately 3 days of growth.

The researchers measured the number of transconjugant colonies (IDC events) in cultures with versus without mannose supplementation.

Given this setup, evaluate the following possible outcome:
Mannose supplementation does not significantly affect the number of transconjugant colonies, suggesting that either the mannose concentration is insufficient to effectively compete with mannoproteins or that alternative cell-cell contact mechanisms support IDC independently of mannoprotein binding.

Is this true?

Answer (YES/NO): NO